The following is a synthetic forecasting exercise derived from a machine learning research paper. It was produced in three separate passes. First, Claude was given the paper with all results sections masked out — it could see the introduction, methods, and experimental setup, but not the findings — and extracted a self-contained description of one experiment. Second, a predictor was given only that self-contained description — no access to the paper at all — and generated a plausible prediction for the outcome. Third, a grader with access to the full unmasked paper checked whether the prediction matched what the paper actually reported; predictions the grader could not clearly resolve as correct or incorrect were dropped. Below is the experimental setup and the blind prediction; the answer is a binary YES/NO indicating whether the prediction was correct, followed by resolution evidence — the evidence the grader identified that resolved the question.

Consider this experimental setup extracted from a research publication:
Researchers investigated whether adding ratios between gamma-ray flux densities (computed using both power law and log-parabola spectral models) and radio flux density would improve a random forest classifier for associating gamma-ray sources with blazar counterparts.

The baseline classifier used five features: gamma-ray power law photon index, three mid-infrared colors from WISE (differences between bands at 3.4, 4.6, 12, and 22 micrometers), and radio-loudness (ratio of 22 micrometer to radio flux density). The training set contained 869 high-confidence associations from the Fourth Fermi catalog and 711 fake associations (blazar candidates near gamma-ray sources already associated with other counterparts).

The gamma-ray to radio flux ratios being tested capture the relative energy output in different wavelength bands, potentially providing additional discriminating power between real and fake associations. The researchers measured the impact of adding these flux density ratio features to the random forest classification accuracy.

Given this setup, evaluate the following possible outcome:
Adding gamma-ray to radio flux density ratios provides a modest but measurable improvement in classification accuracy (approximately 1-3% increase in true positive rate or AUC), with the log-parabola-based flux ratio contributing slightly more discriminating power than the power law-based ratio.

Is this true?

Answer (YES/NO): NO